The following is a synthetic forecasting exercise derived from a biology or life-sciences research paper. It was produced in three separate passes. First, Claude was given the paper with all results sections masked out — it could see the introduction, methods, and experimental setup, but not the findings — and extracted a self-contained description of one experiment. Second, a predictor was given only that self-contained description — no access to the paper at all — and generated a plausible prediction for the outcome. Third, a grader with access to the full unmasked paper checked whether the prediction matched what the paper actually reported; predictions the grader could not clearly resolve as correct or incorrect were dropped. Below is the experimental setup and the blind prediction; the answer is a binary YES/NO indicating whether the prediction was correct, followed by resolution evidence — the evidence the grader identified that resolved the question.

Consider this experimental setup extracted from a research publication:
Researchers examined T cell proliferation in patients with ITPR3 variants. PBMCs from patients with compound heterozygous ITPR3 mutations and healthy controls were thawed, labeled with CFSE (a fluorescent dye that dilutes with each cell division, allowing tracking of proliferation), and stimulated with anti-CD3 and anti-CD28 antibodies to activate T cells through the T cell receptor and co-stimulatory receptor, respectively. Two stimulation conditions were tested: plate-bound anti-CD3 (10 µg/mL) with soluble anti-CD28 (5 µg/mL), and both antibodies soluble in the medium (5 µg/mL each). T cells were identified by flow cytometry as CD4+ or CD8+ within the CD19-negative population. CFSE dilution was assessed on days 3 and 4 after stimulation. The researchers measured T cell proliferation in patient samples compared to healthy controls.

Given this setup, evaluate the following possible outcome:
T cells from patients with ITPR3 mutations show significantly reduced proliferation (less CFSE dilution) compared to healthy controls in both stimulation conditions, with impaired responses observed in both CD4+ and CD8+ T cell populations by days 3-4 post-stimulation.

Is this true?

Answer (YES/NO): YES